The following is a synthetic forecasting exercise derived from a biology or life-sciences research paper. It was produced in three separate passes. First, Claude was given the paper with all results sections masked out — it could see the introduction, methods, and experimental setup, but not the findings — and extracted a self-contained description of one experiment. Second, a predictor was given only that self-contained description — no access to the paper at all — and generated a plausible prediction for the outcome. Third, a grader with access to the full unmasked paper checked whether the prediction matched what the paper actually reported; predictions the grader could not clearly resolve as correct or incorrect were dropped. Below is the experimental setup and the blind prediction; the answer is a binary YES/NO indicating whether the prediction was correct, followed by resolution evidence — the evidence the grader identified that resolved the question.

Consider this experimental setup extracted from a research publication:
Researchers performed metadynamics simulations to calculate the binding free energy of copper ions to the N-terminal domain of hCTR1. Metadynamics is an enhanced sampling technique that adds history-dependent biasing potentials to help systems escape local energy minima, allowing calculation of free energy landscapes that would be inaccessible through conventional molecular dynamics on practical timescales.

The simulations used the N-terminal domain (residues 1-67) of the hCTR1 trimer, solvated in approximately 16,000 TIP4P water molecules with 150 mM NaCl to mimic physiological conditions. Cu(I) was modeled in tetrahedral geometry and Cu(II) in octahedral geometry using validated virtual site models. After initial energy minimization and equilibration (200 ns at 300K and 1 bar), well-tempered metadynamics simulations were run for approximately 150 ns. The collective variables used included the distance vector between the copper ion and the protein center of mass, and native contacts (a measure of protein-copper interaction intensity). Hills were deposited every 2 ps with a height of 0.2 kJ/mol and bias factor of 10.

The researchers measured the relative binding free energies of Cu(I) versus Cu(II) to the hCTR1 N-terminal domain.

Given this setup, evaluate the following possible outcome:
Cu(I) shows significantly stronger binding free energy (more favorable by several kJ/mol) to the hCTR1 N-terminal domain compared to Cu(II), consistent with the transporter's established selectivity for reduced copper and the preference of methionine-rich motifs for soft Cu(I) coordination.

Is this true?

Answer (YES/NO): NO